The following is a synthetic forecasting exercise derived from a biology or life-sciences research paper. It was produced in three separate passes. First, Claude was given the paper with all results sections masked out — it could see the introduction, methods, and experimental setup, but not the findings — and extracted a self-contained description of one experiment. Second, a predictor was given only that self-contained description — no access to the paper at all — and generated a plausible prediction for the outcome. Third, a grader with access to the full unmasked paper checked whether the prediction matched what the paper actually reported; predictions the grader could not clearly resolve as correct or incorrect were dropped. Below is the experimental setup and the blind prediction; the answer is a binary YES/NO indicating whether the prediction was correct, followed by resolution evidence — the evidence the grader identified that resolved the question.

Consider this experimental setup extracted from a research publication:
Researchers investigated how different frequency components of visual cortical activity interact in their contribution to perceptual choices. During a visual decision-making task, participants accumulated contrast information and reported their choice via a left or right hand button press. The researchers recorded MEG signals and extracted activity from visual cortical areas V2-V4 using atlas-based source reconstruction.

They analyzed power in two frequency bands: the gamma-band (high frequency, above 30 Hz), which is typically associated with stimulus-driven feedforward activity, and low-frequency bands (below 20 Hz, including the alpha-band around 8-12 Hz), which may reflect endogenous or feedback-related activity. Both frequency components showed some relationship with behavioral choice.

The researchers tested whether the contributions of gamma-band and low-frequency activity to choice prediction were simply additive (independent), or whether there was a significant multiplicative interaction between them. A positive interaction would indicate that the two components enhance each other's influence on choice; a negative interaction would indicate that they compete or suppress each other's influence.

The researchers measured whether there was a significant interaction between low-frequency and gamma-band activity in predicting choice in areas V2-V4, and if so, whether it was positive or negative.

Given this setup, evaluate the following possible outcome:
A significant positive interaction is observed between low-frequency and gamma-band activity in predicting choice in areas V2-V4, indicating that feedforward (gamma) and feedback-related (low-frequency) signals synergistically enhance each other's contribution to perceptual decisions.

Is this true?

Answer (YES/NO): NO